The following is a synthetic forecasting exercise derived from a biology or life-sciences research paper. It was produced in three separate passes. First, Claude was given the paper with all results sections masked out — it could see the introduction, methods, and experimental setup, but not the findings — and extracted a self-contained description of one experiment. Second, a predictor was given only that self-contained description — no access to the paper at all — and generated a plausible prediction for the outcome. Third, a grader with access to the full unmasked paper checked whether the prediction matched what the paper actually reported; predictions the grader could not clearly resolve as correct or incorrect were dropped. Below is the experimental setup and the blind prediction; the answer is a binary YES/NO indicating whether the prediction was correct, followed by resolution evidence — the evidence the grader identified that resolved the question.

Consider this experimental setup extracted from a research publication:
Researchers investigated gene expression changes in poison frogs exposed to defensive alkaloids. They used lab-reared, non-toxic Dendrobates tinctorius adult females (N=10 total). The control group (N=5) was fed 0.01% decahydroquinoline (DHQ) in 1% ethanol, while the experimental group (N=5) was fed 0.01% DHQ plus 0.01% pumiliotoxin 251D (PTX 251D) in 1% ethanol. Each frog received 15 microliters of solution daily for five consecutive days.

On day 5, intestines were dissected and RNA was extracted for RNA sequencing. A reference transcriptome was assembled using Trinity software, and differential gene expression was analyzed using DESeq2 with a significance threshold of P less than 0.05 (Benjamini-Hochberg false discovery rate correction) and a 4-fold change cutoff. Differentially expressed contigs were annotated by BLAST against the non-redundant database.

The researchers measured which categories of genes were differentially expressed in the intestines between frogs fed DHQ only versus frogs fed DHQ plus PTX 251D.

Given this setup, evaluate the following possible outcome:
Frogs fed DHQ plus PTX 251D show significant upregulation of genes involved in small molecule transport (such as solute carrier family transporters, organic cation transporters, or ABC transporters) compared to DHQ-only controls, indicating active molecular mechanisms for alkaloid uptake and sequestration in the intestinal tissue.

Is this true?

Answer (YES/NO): NO